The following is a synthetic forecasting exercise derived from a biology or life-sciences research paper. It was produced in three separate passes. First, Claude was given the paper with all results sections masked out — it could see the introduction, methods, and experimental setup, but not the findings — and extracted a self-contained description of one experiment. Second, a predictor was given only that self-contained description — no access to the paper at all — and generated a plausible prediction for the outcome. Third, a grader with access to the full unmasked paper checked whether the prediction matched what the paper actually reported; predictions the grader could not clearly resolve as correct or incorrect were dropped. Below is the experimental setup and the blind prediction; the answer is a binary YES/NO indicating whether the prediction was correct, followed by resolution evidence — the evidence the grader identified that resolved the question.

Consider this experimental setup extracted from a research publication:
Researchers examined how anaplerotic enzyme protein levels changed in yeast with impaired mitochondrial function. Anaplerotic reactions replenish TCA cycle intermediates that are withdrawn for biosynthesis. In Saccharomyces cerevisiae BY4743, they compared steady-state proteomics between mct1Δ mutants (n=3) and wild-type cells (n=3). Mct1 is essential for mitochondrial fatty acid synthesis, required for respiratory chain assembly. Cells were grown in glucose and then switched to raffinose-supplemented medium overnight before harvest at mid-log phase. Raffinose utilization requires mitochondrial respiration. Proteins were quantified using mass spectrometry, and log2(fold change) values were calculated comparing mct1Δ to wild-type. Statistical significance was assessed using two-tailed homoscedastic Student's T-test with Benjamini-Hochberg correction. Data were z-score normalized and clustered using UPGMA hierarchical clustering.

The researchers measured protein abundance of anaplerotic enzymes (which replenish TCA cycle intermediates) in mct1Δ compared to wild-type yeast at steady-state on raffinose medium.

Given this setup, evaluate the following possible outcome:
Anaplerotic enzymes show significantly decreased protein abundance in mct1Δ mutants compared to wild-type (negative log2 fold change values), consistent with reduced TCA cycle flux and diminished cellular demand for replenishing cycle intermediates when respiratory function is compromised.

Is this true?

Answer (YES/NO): NO